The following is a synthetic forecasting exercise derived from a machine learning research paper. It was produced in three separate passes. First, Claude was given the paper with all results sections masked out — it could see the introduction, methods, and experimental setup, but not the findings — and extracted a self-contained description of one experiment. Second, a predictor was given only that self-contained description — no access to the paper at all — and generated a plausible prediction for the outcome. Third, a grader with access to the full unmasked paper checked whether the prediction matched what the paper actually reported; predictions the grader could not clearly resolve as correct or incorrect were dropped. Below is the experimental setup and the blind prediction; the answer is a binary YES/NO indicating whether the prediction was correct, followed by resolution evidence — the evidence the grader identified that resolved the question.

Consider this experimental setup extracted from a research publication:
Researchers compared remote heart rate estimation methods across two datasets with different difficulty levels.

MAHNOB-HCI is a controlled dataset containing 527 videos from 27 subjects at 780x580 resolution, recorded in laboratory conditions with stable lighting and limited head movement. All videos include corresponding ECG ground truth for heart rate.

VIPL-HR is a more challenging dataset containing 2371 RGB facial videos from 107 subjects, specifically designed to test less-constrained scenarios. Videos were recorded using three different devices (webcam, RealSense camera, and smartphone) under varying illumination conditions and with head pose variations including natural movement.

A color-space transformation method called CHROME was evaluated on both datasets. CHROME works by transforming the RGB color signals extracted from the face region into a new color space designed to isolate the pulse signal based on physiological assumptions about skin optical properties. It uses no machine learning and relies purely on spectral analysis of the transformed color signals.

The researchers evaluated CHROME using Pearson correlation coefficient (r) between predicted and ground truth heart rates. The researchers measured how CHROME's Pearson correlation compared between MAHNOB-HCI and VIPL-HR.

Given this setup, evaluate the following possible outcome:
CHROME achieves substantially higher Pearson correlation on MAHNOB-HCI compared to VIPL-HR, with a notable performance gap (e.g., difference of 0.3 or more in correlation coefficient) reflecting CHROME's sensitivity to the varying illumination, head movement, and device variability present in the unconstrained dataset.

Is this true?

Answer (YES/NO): NO